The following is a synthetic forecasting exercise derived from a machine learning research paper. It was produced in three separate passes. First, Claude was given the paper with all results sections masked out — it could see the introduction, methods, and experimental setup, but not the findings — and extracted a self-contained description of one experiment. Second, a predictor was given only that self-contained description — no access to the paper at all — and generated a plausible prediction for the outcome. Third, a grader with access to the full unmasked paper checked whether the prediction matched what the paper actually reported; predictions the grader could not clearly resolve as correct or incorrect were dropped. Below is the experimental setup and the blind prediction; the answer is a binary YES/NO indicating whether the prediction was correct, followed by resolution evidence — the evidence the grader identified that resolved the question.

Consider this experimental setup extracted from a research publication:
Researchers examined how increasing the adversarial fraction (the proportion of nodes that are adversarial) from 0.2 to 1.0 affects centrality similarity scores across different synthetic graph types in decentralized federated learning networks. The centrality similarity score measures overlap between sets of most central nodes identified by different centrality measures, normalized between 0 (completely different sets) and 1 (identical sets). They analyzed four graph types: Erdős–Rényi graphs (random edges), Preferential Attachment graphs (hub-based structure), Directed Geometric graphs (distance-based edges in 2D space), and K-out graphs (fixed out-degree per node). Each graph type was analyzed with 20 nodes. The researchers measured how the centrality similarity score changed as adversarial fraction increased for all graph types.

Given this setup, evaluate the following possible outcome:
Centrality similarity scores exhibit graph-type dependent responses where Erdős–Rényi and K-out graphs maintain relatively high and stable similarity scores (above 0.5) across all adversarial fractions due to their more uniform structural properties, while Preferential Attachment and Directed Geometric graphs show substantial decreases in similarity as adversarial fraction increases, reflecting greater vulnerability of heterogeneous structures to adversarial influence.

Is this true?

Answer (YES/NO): NO